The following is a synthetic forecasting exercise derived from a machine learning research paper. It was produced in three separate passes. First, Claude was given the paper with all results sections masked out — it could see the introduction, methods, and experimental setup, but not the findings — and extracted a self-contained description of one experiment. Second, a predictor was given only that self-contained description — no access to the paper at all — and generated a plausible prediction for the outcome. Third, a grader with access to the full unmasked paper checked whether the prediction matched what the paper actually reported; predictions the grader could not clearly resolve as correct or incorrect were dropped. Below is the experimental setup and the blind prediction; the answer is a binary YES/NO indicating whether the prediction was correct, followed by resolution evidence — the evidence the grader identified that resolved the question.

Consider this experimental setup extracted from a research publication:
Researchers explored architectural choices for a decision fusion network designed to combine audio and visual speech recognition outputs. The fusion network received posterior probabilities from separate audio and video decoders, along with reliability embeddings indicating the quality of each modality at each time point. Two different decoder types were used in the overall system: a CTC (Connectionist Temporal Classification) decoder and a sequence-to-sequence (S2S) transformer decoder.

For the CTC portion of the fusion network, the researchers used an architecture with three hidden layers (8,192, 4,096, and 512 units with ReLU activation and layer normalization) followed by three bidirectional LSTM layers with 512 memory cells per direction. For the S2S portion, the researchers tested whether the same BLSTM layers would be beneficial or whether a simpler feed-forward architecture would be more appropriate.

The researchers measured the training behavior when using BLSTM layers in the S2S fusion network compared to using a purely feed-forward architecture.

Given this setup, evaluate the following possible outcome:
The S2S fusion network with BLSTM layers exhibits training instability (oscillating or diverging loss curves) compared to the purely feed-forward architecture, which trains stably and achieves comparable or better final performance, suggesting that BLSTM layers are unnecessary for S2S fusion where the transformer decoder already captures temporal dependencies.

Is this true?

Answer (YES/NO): NO